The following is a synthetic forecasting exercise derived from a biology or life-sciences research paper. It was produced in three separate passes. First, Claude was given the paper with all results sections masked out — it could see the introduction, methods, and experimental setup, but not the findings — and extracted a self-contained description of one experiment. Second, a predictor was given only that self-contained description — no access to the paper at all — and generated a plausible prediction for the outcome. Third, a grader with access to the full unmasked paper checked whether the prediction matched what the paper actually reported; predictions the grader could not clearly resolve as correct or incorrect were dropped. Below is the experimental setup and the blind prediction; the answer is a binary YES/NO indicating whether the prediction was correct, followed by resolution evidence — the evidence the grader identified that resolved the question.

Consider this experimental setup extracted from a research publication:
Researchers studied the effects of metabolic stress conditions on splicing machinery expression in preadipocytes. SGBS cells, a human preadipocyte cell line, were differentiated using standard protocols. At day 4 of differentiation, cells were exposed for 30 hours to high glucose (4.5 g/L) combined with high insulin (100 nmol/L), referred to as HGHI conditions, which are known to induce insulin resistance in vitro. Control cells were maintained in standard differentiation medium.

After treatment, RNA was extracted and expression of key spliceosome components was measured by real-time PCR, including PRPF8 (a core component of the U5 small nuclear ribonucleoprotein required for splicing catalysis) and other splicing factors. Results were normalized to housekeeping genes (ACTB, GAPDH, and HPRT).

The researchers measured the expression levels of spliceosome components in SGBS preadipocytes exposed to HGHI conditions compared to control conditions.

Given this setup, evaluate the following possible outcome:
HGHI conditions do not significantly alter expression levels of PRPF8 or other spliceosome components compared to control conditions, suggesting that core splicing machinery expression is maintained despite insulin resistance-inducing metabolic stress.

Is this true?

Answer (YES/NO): YES